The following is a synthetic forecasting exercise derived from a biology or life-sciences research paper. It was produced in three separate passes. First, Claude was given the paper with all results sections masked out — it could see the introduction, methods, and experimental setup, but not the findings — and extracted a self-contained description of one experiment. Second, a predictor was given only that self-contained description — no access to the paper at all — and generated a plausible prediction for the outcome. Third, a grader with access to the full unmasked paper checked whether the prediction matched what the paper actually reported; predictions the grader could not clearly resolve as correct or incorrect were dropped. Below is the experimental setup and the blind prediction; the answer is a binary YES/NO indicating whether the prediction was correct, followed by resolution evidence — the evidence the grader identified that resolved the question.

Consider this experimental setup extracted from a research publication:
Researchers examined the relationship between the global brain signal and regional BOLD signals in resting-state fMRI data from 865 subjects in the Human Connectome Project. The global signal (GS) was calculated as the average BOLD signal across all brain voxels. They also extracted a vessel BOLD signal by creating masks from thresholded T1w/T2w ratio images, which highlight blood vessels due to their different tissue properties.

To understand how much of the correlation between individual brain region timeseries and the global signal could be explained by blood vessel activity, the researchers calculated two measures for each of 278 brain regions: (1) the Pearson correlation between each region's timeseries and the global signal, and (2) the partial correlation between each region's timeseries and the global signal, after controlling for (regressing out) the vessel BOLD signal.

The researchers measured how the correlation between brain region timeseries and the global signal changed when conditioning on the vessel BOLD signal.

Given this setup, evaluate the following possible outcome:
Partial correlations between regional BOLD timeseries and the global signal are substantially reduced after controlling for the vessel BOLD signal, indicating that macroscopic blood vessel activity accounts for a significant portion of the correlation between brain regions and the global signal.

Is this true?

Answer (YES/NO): YES